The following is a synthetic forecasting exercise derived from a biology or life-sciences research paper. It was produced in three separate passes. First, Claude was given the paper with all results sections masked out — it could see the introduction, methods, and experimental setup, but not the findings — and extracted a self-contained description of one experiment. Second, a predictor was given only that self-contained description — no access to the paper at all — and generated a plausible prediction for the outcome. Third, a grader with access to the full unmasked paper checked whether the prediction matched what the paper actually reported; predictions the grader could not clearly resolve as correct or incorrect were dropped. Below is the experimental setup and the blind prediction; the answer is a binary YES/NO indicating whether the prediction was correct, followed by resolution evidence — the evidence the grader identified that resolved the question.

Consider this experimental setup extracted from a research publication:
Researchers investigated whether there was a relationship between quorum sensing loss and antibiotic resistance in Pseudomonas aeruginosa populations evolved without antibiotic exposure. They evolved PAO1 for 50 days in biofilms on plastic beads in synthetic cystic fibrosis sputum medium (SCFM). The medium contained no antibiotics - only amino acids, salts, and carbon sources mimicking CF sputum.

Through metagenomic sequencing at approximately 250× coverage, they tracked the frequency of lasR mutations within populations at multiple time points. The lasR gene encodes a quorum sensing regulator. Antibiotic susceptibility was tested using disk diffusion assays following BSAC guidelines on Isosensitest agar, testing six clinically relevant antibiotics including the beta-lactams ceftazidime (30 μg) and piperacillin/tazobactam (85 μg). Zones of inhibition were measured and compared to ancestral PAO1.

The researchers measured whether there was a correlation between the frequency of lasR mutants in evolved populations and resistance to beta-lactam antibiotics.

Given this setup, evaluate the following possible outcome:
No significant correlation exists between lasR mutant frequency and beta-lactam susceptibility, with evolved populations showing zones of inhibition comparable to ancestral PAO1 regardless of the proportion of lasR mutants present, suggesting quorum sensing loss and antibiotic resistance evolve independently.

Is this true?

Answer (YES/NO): NO